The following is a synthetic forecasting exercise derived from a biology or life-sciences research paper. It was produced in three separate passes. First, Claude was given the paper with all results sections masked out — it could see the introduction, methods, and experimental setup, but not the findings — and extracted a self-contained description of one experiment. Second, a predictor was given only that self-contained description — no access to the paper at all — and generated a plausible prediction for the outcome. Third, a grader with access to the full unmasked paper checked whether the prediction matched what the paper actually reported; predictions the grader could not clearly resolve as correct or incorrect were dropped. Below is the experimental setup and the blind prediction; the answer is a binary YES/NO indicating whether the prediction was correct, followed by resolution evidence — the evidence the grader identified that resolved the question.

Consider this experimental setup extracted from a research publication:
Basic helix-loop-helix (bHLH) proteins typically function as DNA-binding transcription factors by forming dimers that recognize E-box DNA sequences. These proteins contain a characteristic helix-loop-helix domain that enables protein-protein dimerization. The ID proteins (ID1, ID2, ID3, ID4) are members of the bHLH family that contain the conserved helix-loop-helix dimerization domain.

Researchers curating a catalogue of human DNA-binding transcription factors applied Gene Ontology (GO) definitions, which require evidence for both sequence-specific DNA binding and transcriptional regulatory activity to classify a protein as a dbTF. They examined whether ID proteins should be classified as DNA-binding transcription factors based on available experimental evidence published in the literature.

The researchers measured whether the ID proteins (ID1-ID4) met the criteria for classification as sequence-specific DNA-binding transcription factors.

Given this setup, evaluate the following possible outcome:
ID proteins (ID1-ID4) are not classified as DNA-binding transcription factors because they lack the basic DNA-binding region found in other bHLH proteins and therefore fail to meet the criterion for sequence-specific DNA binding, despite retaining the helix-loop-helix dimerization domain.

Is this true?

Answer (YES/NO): YES